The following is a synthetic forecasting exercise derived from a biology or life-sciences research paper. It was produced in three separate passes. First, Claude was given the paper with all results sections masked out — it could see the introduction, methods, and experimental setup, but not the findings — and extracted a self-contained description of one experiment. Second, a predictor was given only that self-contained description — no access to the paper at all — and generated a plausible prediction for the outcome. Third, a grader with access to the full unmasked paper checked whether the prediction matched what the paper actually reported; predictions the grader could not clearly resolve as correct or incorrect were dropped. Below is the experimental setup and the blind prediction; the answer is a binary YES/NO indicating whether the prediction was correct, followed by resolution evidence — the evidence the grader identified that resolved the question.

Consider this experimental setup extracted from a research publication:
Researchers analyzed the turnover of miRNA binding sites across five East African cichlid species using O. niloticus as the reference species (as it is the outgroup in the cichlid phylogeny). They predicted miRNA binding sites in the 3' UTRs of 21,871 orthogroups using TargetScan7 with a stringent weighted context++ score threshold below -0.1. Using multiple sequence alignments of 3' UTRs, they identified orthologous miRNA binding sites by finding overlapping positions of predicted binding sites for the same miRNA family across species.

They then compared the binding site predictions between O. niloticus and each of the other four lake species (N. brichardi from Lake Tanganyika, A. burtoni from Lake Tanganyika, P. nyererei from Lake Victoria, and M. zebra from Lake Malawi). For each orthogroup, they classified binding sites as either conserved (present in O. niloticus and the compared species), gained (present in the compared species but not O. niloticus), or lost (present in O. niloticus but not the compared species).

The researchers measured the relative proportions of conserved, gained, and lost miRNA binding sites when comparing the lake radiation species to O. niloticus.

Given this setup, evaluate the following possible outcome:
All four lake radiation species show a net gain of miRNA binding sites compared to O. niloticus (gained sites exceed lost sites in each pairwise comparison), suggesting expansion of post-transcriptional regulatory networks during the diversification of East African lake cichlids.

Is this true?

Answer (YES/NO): NO